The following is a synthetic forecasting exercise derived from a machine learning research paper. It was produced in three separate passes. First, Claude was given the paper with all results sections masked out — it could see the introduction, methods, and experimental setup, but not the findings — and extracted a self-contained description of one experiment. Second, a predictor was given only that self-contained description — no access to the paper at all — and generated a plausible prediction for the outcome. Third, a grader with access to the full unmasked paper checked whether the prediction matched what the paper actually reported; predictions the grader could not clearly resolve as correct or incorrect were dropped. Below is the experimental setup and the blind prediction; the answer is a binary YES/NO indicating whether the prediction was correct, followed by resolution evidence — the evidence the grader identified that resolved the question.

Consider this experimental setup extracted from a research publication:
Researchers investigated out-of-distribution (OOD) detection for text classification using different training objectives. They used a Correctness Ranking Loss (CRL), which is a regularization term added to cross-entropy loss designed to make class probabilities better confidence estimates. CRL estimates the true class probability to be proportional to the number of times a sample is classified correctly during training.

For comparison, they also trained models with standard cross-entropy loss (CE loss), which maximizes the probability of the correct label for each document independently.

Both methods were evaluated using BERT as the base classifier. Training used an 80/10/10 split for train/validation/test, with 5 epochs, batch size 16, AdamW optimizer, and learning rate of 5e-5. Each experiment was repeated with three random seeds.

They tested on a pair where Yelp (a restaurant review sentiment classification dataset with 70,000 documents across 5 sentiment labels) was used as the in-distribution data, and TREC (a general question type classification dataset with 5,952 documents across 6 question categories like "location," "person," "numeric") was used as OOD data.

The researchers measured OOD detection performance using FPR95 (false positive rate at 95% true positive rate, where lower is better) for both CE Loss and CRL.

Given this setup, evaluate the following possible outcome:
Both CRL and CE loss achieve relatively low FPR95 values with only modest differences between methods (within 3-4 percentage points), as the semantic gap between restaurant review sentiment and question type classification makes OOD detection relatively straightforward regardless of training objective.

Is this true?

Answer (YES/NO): NO